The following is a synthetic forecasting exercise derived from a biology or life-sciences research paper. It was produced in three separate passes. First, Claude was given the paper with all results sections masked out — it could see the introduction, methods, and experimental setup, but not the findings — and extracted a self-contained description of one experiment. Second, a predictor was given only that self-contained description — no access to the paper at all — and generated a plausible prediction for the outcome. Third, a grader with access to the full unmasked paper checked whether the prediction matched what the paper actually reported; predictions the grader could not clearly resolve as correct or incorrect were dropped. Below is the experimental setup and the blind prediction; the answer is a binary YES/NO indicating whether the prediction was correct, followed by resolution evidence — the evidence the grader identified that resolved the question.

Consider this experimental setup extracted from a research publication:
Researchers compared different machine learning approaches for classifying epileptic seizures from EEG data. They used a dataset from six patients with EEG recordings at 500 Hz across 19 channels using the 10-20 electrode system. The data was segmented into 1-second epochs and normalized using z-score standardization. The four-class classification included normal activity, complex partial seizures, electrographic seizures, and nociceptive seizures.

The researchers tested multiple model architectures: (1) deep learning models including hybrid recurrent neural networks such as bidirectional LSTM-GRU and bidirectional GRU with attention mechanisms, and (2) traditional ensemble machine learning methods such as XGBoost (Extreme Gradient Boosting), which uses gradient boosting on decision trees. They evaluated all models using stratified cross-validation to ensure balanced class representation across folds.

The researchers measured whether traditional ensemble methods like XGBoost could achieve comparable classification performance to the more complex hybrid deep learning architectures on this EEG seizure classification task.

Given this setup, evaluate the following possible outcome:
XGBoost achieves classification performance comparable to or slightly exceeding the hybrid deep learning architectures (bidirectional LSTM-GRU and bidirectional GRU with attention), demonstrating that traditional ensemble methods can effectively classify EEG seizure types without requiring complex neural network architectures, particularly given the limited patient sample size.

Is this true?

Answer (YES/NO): YES